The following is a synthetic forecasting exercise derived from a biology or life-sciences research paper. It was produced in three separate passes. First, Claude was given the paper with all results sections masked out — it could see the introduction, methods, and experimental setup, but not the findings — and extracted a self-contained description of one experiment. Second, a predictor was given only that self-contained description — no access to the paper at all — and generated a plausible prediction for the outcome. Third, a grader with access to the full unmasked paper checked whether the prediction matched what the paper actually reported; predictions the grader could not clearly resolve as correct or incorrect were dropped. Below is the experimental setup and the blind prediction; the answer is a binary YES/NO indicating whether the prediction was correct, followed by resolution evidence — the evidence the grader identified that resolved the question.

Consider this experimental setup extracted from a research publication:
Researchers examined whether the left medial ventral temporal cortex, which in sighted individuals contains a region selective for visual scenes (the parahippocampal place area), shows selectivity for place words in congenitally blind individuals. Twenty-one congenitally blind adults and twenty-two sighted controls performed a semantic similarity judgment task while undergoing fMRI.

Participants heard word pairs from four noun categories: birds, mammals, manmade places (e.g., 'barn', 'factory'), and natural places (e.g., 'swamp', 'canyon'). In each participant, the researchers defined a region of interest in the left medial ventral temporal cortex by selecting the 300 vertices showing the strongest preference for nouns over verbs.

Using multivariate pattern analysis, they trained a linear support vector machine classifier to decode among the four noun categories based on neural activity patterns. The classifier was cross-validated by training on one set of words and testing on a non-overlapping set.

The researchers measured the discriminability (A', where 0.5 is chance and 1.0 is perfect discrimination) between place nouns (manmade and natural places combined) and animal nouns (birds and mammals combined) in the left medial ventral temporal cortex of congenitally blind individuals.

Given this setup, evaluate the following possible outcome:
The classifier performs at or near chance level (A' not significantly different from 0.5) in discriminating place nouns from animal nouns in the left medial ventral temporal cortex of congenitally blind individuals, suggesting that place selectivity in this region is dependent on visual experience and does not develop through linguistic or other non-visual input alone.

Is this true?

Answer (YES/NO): NO